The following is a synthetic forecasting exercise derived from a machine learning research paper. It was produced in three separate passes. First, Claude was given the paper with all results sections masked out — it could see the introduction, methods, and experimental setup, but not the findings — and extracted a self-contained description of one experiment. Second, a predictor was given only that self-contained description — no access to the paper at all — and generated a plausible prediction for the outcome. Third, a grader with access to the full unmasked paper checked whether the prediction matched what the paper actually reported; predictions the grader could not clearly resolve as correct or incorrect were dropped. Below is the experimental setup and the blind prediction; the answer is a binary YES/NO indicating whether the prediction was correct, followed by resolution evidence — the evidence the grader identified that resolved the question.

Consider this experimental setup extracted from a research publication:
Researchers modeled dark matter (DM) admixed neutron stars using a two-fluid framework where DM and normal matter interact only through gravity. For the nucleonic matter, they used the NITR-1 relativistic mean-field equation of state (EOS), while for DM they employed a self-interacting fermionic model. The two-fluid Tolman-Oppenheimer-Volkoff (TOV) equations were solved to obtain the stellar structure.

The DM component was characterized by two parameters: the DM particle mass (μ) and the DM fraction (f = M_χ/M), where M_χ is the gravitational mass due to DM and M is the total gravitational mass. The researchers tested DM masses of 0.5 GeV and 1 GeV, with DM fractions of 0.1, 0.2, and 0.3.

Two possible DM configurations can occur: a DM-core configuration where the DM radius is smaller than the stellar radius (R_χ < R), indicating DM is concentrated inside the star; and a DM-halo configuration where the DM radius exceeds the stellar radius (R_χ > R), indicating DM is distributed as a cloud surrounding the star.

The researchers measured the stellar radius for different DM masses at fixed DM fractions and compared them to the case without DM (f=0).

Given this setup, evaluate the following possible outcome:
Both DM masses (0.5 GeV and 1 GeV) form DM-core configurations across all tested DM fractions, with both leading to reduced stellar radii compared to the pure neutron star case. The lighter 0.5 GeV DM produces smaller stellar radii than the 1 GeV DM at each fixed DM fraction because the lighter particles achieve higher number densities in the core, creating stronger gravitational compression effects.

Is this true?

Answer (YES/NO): NO